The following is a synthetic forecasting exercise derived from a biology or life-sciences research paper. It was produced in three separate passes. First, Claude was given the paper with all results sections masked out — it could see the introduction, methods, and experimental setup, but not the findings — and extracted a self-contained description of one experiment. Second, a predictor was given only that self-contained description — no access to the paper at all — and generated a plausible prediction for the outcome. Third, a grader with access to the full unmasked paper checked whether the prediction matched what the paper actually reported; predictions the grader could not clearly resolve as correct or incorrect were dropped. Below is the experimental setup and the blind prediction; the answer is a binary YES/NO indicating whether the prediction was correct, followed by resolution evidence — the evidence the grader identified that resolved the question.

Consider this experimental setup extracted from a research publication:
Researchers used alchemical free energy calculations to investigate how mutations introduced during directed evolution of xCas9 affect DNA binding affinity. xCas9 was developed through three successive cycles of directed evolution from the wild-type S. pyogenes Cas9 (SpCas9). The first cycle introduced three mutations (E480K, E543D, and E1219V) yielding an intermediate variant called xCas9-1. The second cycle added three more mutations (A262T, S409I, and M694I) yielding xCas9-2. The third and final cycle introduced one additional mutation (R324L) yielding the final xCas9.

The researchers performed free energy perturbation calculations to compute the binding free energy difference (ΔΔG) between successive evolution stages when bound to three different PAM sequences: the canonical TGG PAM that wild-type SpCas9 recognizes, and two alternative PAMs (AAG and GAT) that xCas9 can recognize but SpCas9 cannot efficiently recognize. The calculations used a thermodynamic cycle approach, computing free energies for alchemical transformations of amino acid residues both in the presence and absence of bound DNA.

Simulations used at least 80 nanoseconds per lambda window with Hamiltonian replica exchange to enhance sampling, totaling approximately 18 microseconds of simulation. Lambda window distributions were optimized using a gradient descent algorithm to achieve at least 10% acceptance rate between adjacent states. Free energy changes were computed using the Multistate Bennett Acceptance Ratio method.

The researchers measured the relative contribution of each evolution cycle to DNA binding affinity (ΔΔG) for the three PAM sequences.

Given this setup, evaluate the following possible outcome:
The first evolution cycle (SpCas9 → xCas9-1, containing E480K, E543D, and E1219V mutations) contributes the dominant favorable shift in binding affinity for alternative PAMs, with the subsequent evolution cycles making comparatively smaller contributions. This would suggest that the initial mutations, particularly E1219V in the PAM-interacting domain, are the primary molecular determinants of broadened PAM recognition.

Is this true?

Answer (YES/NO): NO